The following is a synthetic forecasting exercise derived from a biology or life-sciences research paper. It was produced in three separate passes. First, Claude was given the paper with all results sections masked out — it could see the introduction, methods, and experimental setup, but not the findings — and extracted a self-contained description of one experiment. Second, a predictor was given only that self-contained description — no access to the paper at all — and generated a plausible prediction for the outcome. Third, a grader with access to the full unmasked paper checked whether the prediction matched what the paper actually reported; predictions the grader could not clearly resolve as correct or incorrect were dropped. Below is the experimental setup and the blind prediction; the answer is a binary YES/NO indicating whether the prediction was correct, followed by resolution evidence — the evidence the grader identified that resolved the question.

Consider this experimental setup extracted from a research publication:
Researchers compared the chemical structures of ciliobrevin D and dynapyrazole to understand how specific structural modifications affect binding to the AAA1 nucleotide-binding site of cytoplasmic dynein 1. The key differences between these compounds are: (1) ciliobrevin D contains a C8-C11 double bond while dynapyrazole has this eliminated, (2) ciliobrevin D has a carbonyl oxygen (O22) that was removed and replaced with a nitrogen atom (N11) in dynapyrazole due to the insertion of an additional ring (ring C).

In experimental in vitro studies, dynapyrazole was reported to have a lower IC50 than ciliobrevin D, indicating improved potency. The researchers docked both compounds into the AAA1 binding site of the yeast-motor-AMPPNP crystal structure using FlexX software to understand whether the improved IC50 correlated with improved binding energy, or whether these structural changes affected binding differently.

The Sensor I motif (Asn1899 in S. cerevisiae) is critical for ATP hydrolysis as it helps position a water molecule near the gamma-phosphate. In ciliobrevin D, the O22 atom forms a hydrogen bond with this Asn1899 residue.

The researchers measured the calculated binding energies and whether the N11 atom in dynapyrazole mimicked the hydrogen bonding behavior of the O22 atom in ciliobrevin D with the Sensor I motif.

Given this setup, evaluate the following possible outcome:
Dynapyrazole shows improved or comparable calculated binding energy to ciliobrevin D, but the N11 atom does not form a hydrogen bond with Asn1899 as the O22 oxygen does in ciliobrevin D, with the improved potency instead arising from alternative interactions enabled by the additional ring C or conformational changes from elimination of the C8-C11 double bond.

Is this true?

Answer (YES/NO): NO